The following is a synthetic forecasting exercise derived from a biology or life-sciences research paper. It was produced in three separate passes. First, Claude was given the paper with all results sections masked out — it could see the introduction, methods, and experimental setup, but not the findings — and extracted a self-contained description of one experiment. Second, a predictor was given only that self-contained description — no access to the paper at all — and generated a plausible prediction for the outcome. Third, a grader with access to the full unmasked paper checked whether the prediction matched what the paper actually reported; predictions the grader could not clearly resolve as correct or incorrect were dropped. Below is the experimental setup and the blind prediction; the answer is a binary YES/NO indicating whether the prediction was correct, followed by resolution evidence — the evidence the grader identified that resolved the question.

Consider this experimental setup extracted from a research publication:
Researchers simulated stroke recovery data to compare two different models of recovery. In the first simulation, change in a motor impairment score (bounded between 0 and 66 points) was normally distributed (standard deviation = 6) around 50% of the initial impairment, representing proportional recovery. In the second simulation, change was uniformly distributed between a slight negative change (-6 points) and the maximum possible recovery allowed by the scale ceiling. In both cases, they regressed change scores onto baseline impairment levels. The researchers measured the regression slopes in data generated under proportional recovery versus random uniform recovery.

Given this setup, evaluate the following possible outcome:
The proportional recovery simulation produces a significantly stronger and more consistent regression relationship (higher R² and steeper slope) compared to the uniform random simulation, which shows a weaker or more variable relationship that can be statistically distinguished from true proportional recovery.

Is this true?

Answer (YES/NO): NO